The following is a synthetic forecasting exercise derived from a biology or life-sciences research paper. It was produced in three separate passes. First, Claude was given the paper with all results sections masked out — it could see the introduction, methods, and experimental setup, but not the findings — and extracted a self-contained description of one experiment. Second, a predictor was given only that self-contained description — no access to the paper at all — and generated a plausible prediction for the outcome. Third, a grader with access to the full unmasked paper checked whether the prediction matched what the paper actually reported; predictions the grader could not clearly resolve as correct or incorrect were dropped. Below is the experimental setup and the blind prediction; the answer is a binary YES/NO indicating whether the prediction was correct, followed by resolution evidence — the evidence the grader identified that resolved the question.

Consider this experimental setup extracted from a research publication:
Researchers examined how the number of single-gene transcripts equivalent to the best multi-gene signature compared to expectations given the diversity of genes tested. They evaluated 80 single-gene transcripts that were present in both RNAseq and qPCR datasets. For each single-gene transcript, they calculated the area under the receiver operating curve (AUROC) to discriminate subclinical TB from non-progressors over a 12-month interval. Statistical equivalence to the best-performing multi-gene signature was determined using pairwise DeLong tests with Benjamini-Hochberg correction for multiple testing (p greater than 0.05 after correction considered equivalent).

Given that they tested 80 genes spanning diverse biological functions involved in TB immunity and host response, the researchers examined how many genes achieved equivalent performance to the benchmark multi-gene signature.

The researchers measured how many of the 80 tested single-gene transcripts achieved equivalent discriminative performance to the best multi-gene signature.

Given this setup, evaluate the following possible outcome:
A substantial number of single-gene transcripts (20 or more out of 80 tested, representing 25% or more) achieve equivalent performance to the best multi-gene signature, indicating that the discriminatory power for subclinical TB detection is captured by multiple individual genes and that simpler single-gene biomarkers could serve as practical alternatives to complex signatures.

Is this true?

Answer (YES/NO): NO